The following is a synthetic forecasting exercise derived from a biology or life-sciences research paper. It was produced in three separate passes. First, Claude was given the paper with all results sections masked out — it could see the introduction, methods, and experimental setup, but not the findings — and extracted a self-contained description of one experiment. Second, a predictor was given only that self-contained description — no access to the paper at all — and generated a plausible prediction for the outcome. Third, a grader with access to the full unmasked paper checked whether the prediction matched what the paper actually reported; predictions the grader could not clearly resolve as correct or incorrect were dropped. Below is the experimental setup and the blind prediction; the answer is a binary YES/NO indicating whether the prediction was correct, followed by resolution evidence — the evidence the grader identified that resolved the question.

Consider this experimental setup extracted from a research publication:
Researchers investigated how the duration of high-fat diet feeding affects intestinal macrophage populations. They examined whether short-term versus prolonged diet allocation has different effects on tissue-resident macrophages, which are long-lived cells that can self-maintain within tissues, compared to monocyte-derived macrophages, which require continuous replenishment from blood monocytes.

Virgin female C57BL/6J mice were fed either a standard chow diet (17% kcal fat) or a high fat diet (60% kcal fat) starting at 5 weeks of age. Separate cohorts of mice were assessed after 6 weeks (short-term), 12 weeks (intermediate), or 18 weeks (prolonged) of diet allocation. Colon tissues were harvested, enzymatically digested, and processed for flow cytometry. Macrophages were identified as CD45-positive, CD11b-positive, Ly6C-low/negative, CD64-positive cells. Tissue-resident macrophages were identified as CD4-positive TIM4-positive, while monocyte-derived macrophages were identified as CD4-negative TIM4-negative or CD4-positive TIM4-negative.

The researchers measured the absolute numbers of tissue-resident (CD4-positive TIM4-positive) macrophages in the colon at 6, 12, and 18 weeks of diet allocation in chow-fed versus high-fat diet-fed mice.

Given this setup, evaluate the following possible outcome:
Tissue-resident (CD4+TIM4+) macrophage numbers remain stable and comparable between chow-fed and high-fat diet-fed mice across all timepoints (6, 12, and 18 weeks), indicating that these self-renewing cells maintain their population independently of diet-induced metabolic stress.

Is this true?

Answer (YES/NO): NO